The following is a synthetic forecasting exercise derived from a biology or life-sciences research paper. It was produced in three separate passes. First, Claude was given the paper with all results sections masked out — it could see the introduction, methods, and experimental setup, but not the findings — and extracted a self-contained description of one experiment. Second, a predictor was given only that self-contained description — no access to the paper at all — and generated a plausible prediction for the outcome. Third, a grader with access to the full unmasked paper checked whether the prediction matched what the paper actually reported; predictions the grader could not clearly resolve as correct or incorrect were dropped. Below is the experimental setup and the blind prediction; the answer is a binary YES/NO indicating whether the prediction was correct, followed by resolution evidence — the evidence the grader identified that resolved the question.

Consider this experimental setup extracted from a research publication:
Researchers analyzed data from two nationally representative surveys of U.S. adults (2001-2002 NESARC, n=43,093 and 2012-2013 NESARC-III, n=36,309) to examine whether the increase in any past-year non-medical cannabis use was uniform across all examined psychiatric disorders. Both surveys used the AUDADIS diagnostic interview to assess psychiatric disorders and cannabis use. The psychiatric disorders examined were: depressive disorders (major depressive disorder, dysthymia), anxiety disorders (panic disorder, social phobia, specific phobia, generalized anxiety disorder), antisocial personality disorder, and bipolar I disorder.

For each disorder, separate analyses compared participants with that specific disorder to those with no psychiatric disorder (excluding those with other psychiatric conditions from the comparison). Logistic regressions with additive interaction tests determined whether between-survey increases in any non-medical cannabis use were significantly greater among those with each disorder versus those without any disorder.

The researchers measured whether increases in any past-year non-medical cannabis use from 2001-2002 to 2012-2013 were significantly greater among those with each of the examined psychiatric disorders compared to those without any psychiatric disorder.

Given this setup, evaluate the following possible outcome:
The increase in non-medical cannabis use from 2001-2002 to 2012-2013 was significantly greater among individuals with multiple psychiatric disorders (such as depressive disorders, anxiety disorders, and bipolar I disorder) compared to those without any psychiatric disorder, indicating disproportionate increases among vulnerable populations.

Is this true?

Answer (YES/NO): YES